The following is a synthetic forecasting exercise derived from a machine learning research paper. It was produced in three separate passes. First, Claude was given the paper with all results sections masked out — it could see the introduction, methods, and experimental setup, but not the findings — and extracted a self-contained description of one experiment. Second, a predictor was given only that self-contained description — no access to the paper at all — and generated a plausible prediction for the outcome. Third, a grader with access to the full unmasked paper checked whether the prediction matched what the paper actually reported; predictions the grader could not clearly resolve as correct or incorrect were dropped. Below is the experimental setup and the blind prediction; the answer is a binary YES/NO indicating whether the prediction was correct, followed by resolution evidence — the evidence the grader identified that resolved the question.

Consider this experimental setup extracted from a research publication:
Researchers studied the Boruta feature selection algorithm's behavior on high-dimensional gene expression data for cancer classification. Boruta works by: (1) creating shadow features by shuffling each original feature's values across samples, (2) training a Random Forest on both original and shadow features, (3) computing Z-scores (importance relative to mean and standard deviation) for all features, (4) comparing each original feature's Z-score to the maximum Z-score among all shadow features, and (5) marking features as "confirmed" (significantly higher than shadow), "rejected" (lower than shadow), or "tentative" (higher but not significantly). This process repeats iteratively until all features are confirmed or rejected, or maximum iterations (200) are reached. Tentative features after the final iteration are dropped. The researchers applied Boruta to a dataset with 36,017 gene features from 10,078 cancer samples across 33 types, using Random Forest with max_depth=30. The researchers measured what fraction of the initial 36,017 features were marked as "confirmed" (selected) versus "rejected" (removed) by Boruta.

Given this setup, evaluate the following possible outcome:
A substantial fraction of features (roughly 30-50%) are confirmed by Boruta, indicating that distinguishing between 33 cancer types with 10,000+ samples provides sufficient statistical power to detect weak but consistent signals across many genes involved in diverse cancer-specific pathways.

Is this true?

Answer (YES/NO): NO